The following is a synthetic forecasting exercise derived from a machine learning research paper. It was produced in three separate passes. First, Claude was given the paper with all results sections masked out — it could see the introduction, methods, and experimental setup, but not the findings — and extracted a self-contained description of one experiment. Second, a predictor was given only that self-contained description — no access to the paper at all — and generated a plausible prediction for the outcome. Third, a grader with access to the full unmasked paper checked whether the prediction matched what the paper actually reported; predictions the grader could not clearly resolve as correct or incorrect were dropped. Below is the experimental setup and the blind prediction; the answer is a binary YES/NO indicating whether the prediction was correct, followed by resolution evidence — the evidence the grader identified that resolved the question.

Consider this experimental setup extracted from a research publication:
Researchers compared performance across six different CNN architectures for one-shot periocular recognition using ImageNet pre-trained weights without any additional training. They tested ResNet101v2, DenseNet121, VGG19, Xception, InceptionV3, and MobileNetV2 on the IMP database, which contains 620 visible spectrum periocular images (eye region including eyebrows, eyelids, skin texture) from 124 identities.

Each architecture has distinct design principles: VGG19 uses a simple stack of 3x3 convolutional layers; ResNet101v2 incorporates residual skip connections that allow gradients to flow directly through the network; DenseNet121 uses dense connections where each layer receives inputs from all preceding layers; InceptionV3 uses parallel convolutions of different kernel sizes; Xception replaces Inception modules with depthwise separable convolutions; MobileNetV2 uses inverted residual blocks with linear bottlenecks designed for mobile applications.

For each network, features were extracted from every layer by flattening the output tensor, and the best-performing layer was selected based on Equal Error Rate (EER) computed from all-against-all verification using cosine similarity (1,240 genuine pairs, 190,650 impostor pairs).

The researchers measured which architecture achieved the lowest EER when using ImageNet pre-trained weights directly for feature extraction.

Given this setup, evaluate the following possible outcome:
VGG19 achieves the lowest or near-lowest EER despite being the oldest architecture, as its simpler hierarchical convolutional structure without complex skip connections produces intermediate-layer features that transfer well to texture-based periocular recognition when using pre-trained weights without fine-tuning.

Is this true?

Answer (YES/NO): NO